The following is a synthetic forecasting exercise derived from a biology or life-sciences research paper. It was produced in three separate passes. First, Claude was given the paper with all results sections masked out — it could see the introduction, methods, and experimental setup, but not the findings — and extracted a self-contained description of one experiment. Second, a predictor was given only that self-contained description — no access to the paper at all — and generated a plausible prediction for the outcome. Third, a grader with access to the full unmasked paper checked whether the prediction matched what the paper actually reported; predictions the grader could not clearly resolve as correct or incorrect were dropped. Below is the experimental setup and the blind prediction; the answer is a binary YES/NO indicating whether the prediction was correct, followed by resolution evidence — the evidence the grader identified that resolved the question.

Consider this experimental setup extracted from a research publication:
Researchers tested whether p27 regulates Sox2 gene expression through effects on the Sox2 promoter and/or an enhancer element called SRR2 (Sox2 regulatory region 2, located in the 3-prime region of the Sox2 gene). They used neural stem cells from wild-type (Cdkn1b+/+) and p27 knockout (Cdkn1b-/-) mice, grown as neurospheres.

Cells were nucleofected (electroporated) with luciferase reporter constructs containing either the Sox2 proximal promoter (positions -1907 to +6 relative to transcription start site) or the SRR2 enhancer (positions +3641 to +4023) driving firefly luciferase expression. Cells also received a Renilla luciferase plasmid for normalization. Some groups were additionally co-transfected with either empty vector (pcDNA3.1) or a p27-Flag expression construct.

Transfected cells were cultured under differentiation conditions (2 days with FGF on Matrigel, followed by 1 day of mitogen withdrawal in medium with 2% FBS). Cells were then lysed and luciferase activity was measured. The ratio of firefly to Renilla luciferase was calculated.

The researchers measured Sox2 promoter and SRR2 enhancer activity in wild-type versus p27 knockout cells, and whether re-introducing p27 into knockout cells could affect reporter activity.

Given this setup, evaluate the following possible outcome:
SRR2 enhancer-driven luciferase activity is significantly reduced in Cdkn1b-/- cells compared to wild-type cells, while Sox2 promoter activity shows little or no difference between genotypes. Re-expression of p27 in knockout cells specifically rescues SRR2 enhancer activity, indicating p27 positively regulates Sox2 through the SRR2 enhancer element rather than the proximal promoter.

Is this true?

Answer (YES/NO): NO